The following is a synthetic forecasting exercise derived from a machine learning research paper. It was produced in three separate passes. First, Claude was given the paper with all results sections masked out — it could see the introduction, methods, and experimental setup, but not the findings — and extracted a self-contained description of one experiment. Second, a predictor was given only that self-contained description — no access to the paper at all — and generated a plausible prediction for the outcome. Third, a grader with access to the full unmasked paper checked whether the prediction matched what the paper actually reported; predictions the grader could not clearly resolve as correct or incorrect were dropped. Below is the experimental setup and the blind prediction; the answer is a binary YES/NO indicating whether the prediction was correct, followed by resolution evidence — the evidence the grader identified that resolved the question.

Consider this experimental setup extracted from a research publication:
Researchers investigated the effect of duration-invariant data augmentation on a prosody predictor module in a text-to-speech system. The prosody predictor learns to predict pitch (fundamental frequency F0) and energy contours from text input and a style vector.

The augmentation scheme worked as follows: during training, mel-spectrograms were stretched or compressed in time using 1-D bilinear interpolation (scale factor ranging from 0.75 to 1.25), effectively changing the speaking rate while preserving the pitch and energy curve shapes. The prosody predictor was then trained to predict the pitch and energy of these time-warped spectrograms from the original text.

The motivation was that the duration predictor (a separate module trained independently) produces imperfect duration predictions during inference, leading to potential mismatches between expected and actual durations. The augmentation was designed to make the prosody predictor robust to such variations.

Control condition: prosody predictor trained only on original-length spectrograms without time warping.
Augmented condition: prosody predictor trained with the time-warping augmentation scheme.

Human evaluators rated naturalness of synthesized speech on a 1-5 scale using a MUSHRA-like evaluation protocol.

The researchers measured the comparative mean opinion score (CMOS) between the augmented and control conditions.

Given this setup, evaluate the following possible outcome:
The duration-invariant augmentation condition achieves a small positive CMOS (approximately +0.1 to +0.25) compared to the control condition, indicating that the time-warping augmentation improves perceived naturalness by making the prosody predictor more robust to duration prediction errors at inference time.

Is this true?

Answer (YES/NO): NO